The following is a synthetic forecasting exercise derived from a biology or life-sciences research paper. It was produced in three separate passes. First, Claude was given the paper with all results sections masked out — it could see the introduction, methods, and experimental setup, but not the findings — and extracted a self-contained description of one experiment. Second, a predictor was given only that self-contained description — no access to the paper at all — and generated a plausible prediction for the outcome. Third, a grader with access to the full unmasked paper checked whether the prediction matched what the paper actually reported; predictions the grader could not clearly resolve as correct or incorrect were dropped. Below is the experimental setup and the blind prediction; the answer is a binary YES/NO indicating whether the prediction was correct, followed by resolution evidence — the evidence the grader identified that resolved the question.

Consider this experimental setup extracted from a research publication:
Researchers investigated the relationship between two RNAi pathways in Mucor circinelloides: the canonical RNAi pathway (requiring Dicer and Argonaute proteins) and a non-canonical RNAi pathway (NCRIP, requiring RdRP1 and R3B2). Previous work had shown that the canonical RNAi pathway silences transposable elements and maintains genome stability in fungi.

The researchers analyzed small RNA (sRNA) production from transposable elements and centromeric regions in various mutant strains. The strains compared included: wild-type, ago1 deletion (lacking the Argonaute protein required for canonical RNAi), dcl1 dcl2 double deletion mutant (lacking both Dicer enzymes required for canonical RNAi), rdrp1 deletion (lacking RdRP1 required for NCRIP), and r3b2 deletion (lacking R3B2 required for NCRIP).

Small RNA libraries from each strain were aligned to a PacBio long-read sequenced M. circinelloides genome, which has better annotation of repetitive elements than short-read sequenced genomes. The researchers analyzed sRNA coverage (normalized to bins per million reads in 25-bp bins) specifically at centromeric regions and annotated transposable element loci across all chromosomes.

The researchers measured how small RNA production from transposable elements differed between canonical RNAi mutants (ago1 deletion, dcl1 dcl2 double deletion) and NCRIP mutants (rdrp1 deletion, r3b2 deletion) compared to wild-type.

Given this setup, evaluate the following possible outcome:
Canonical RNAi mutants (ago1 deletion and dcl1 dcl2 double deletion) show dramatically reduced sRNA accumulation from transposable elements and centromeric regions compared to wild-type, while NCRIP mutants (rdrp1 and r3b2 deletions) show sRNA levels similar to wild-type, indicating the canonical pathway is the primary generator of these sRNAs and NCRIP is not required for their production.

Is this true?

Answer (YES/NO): NO